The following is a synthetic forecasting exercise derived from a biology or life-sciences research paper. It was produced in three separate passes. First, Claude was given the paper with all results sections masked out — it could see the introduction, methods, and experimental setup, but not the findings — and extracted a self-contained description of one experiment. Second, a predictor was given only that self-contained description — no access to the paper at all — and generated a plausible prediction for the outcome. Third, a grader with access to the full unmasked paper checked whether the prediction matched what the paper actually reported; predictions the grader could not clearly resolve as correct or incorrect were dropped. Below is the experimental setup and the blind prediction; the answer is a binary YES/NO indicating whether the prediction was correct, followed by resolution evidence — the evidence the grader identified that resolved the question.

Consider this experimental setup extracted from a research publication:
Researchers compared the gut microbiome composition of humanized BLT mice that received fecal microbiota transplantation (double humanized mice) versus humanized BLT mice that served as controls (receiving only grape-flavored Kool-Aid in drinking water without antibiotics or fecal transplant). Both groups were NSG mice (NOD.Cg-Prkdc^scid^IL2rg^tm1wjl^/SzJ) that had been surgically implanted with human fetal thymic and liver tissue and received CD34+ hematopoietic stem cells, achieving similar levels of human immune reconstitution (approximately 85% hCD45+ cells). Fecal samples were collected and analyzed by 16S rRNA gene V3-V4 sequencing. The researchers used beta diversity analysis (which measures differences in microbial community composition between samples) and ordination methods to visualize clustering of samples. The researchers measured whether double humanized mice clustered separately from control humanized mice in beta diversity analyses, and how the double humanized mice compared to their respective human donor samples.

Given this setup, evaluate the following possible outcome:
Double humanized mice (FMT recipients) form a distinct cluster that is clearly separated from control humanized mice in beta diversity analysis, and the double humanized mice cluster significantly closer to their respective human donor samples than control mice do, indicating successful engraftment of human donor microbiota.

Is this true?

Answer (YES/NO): YES